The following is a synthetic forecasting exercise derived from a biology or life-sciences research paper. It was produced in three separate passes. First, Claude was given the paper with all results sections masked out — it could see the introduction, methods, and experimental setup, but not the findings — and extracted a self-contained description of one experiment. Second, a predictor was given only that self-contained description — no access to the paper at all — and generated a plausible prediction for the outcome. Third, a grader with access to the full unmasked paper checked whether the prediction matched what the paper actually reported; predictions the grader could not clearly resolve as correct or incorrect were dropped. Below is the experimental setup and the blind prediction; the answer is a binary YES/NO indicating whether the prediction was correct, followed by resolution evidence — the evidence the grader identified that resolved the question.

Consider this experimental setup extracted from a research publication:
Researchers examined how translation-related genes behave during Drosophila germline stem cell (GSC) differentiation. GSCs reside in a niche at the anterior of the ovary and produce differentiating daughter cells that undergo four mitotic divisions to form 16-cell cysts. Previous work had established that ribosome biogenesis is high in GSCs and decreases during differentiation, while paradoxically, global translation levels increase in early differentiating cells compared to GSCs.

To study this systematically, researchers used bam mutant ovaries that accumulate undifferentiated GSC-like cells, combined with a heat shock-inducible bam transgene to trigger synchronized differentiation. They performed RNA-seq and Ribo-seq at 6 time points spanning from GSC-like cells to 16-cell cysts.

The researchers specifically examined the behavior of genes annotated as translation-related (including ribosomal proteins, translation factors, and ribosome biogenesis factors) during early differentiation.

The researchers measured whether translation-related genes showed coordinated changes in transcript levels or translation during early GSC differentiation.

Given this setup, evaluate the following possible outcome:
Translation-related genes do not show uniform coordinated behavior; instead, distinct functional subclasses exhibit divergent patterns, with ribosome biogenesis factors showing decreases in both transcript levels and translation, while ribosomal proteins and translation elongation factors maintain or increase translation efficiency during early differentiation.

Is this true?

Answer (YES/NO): NO